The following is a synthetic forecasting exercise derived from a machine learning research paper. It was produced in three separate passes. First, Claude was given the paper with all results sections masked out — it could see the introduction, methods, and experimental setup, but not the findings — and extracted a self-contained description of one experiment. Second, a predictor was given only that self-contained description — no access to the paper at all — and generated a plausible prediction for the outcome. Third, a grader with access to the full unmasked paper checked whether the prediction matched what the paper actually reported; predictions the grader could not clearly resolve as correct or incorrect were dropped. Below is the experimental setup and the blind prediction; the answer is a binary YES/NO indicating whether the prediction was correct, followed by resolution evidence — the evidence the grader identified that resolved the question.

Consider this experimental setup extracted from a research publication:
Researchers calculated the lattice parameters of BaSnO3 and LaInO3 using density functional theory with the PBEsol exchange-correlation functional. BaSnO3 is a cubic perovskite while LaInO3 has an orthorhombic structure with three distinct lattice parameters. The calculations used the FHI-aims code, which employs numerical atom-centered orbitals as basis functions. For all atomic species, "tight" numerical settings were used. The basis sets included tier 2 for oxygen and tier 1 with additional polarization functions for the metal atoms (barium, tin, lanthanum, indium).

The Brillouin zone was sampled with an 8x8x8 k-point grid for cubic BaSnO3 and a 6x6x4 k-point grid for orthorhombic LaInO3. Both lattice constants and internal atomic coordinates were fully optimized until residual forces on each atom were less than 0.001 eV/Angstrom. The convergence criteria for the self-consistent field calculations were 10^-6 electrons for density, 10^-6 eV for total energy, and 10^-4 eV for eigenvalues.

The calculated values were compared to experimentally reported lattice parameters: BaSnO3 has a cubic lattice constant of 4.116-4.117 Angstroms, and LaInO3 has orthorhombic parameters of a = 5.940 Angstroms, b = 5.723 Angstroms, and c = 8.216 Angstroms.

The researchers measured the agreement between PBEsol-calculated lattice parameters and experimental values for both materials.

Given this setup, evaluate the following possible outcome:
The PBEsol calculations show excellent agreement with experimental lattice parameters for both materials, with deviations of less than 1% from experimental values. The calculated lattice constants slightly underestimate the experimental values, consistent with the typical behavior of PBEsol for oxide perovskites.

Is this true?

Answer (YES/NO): NO